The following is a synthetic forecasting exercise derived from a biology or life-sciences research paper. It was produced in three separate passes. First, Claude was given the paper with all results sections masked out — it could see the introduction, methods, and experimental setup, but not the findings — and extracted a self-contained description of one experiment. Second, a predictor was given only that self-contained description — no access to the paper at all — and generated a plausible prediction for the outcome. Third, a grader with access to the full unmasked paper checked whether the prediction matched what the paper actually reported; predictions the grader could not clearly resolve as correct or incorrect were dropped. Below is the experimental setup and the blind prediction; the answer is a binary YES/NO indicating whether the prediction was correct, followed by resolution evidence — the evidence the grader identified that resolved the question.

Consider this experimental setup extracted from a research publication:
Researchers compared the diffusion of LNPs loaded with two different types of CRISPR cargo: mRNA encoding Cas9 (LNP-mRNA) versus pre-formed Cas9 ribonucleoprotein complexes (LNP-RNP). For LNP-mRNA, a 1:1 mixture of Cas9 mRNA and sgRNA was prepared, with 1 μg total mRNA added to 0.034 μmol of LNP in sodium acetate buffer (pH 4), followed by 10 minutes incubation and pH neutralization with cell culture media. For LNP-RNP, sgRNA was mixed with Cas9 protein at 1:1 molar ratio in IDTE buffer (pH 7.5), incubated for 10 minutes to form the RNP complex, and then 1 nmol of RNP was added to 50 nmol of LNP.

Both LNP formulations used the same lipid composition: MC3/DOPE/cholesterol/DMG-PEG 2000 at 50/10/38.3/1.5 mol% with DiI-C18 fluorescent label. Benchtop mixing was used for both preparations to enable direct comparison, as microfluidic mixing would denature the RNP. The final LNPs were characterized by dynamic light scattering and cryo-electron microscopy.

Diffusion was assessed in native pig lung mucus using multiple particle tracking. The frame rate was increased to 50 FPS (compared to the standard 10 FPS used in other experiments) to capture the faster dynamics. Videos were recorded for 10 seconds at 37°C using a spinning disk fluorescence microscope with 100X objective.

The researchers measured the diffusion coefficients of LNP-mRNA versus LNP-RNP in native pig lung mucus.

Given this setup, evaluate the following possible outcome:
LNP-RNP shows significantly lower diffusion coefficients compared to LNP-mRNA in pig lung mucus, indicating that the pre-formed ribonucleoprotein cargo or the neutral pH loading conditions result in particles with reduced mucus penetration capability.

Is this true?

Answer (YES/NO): NO